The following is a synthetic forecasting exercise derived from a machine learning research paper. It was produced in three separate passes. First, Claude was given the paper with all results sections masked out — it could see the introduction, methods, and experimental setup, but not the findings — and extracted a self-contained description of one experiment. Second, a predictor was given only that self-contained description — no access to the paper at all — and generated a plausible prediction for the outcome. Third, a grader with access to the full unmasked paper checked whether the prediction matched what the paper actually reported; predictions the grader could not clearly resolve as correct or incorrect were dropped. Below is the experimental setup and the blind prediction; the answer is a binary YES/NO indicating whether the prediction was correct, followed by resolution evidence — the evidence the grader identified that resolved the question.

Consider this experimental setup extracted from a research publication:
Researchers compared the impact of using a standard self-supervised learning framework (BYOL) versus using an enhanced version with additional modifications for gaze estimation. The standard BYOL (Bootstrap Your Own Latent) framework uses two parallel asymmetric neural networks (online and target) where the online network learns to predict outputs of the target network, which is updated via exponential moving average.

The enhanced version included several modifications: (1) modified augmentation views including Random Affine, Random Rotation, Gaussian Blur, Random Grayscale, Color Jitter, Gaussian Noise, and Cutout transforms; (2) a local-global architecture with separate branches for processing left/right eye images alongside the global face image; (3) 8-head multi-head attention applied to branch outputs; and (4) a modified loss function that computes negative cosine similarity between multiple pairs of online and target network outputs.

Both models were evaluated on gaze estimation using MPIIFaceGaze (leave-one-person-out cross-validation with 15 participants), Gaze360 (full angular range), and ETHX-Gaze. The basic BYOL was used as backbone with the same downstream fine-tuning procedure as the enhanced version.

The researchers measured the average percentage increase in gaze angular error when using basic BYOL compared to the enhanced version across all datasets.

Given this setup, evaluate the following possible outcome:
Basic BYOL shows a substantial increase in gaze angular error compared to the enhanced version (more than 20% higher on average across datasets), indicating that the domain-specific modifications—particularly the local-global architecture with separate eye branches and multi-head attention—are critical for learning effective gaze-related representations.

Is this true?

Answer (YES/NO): YES